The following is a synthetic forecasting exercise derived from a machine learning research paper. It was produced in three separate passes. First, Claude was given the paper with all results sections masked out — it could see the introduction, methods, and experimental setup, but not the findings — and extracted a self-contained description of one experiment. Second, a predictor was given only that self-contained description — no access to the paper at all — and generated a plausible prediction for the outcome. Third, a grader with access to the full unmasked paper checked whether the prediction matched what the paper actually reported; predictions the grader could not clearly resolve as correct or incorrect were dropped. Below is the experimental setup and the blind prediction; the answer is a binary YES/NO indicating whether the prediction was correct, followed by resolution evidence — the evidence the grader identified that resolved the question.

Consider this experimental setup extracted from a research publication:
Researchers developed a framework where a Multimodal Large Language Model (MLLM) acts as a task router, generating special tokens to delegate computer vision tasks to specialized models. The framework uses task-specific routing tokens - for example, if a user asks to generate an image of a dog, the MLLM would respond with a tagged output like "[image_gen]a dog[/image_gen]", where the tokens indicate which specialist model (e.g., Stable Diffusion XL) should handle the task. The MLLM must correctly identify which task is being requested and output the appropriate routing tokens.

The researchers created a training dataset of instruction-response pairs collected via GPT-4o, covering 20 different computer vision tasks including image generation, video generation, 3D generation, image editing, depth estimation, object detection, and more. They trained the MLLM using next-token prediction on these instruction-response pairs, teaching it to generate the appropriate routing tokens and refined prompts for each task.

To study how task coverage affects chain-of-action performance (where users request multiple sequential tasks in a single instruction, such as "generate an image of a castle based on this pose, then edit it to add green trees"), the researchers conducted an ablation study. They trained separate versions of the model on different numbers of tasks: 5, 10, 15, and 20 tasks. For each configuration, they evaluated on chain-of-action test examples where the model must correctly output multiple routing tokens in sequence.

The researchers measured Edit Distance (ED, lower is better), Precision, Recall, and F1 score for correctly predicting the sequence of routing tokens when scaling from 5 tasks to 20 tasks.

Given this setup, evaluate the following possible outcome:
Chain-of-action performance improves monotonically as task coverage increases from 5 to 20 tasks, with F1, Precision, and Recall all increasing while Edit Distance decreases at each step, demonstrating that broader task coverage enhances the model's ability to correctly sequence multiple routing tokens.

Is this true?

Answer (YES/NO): NO